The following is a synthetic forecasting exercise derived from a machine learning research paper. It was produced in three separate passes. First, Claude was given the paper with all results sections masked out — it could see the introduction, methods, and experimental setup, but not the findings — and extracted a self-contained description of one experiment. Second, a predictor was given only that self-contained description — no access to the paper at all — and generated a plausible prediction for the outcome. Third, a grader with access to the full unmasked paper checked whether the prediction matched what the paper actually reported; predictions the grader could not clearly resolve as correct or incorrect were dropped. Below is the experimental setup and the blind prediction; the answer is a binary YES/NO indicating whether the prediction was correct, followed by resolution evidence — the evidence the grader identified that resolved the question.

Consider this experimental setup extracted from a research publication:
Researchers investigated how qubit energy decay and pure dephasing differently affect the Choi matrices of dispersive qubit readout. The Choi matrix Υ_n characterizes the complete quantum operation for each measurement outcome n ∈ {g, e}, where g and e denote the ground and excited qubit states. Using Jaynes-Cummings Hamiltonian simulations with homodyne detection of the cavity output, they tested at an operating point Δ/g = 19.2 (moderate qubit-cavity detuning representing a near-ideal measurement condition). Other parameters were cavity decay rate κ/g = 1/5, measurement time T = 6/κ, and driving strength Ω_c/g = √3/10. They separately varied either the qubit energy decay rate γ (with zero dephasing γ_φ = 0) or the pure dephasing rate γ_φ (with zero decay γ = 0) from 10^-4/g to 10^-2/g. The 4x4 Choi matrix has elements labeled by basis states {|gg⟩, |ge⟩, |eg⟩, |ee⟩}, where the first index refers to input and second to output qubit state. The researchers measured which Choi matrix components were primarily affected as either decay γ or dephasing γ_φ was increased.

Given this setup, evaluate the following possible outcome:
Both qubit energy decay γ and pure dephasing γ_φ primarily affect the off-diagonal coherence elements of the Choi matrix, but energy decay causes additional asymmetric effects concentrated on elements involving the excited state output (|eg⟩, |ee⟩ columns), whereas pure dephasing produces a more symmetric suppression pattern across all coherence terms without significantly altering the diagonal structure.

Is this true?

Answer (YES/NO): NO